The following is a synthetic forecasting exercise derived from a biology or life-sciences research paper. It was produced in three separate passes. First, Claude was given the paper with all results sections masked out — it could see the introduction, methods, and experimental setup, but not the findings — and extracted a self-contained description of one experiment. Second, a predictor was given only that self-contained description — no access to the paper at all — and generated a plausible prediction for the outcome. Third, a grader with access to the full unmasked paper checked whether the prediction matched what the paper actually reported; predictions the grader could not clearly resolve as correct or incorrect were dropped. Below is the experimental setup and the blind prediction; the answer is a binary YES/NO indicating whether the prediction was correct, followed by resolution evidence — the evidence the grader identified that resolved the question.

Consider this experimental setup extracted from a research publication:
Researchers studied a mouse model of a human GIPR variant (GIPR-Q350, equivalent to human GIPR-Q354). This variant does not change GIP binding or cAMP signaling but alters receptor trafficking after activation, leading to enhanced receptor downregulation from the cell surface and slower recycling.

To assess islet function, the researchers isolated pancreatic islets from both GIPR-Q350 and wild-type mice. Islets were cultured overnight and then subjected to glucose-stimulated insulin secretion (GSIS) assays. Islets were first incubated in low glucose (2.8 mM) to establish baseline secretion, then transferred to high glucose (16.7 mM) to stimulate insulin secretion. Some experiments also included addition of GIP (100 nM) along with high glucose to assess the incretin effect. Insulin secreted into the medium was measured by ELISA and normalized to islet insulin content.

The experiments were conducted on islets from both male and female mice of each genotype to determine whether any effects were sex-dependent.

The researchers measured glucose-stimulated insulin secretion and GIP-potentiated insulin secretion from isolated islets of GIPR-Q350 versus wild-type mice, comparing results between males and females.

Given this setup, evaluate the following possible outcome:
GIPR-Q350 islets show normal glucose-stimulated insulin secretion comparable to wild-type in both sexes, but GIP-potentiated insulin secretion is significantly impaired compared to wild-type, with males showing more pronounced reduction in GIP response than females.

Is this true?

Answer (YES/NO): NO